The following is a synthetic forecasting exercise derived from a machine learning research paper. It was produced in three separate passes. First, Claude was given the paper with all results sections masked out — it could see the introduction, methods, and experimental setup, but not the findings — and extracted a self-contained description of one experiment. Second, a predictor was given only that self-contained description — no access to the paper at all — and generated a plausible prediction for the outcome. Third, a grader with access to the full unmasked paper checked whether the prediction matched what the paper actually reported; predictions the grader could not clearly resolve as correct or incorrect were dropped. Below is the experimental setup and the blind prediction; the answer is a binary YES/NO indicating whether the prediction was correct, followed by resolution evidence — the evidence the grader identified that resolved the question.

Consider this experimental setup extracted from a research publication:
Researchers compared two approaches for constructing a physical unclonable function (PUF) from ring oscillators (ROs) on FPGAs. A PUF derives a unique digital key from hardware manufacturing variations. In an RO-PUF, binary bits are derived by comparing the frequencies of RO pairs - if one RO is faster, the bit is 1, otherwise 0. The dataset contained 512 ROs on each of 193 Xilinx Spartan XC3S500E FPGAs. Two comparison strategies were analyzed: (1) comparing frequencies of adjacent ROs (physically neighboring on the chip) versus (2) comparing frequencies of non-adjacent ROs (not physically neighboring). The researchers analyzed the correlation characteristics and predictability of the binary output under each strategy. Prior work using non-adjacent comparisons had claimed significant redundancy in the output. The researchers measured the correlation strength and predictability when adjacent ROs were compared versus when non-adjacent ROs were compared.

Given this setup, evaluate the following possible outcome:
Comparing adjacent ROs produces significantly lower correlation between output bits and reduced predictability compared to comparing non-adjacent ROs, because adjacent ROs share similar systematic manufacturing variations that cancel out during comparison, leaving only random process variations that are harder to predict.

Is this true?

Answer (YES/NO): YES